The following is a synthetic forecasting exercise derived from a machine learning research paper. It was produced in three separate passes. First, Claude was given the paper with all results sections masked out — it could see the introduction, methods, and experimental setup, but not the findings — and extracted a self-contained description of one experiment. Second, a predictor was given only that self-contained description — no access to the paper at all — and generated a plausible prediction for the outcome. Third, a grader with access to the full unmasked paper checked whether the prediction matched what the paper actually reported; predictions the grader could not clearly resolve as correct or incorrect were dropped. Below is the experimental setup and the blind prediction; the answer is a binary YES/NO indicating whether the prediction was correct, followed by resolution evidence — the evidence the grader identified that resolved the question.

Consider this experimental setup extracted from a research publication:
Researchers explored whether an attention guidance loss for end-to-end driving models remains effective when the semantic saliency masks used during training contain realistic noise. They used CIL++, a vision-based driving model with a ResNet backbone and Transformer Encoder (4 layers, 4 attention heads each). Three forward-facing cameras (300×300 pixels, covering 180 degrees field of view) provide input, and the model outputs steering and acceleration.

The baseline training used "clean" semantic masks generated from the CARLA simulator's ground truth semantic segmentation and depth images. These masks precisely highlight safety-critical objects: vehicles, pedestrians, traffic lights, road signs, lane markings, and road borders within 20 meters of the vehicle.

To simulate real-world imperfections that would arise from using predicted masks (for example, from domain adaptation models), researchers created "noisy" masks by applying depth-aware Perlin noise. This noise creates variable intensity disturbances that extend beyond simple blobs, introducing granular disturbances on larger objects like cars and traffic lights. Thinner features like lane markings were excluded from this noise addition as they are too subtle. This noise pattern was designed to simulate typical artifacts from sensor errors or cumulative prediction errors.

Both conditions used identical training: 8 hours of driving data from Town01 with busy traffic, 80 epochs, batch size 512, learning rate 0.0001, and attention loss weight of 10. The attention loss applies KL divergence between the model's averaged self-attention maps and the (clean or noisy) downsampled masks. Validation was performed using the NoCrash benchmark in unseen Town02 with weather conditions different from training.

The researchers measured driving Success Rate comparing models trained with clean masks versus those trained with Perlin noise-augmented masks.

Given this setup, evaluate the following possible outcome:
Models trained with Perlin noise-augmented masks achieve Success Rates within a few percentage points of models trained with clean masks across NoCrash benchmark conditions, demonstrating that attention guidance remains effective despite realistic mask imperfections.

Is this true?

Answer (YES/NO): NO